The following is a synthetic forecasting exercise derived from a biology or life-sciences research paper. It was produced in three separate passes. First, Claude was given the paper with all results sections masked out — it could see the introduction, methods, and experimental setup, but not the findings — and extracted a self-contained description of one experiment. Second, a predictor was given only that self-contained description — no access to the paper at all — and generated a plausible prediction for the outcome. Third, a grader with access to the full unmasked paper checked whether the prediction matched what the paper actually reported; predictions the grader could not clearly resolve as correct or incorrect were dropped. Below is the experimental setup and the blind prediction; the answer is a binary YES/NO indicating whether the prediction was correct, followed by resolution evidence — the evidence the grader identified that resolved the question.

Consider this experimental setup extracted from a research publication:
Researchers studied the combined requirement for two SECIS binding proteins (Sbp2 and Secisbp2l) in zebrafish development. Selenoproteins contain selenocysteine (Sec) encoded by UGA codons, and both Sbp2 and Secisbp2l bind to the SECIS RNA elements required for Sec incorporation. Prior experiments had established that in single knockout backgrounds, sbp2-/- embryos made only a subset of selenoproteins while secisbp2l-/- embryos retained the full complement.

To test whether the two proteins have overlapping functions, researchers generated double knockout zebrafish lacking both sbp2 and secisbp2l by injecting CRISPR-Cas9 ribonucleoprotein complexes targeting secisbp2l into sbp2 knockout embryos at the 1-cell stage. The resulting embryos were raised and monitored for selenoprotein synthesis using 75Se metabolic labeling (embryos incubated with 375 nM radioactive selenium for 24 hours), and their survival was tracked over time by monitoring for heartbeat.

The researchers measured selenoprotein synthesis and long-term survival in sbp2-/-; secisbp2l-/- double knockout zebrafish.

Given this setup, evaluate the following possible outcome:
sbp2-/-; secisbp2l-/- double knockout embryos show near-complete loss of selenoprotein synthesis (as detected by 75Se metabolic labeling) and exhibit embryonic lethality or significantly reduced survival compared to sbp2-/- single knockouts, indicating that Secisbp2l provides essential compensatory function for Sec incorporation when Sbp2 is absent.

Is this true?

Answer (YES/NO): YES